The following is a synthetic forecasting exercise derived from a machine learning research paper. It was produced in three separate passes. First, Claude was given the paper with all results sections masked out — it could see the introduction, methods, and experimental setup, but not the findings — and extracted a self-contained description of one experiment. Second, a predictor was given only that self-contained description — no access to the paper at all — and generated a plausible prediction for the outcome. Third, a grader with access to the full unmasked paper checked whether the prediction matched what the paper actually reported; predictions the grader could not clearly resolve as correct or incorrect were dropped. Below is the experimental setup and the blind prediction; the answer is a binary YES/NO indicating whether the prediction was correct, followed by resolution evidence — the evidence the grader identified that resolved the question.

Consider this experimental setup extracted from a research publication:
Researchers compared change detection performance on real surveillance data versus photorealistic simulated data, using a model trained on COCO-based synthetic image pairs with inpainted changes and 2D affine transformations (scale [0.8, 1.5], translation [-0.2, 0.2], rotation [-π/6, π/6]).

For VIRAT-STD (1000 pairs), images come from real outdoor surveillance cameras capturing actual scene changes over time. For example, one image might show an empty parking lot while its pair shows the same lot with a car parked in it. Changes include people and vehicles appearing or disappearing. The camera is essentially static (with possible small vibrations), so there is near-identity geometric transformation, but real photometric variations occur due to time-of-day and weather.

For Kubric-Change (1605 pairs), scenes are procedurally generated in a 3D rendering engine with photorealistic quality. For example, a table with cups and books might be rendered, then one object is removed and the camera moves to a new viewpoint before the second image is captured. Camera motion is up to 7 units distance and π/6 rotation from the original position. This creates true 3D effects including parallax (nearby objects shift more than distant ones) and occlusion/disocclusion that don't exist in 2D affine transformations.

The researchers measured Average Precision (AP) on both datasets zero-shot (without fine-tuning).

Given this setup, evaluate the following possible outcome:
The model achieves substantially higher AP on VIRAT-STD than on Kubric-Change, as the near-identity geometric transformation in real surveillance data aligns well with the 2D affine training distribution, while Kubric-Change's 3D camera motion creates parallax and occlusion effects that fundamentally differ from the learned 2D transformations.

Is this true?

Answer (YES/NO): NO